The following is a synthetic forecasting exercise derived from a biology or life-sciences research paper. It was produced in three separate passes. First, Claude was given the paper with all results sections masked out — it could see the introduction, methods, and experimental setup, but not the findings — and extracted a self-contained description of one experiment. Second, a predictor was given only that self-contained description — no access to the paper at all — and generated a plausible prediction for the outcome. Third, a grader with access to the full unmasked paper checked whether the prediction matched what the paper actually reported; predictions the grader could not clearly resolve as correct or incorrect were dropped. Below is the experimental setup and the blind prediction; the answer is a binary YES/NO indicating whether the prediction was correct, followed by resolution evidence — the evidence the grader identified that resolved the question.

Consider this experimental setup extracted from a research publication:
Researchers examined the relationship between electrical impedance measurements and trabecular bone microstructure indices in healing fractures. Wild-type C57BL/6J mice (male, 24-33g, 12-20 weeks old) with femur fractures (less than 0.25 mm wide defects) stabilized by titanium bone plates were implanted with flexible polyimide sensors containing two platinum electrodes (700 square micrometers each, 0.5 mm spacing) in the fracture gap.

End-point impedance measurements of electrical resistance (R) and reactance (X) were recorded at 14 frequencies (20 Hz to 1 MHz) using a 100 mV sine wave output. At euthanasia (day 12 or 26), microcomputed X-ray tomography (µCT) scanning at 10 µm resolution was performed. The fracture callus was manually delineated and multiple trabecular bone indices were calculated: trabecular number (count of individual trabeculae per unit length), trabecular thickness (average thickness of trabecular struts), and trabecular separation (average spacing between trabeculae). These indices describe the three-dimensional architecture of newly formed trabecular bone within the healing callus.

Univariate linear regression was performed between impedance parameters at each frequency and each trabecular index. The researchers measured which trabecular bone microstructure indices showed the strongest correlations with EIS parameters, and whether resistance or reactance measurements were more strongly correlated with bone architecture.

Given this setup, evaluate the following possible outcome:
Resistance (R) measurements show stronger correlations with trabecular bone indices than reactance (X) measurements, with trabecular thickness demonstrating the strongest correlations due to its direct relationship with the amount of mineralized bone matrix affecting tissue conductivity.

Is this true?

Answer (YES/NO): YES